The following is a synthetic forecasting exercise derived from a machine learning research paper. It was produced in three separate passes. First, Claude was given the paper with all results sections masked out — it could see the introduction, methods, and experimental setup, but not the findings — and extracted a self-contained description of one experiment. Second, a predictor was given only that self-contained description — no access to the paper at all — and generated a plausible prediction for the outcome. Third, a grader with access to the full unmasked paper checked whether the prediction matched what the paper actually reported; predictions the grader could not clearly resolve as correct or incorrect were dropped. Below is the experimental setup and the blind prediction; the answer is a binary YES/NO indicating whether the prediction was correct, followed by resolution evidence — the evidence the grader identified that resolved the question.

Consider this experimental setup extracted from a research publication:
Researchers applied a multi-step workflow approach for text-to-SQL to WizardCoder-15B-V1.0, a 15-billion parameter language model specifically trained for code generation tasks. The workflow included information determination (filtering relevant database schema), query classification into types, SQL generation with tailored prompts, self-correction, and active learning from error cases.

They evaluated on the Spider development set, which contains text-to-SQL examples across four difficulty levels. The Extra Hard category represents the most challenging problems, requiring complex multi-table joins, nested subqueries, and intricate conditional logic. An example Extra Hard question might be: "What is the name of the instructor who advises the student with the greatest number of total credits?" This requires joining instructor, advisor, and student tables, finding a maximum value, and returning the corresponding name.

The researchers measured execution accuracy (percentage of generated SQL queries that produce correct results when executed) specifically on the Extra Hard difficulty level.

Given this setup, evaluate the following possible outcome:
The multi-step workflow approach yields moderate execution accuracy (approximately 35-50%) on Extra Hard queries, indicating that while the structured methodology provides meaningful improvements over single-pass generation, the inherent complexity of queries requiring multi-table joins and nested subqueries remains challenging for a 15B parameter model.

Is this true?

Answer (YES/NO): NO